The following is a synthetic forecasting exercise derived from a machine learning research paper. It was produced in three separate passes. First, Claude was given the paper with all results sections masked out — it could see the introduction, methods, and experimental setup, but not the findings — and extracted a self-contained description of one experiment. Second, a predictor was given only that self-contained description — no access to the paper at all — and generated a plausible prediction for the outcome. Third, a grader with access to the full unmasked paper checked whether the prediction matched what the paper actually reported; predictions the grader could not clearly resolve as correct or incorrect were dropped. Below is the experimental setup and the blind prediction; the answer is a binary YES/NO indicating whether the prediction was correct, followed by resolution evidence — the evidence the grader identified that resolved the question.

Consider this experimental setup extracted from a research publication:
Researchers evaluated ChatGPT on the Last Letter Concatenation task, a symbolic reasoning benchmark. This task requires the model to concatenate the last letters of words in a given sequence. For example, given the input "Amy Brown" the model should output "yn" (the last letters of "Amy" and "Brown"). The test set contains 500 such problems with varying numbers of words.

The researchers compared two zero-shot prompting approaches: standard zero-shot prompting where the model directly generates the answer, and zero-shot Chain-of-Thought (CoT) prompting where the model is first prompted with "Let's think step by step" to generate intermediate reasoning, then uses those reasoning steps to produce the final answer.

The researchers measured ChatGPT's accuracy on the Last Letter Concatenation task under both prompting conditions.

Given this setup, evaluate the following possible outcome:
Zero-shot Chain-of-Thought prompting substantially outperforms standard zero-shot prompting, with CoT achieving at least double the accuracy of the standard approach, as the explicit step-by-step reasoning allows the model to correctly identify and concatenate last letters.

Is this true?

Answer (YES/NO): YES